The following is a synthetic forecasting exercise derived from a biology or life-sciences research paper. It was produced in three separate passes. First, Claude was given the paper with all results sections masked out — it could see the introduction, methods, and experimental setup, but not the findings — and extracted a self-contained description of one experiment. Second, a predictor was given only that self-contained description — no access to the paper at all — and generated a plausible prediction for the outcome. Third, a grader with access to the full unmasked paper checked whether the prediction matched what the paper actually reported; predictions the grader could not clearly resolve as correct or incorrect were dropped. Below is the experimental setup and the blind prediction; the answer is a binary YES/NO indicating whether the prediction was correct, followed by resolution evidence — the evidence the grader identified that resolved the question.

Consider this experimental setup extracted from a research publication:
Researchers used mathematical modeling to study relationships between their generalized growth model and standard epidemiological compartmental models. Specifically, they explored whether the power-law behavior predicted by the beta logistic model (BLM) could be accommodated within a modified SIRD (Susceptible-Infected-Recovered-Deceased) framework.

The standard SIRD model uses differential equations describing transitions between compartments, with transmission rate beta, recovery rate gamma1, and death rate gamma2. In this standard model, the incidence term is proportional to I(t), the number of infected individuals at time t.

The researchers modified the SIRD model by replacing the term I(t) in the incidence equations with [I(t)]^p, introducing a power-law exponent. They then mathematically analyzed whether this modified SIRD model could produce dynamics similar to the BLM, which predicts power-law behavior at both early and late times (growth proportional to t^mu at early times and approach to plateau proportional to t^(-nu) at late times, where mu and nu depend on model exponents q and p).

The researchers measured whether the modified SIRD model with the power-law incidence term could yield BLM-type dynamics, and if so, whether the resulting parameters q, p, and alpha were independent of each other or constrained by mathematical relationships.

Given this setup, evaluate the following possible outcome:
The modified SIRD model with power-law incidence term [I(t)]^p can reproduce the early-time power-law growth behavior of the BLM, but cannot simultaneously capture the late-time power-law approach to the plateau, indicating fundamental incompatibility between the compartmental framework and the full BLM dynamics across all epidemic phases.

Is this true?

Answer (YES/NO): NO